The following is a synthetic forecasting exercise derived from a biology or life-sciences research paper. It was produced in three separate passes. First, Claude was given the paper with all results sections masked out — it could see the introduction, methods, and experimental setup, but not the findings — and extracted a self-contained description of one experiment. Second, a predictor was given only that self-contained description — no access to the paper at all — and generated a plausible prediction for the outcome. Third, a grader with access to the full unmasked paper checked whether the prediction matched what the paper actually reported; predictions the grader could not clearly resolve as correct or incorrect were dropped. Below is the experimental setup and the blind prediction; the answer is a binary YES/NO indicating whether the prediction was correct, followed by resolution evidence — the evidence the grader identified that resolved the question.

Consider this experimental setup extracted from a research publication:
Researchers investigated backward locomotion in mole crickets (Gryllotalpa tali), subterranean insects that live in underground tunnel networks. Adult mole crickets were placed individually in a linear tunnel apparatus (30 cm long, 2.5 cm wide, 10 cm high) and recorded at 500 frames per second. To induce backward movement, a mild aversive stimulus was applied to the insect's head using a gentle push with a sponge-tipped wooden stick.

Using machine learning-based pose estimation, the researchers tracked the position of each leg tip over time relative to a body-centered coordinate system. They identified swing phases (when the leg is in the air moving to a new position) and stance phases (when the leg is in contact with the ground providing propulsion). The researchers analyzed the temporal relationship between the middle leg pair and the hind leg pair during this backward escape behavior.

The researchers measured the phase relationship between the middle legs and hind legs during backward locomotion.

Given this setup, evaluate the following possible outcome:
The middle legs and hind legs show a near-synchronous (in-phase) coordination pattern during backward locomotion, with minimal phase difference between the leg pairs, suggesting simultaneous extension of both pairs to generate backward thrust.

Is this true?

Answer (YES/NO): NO